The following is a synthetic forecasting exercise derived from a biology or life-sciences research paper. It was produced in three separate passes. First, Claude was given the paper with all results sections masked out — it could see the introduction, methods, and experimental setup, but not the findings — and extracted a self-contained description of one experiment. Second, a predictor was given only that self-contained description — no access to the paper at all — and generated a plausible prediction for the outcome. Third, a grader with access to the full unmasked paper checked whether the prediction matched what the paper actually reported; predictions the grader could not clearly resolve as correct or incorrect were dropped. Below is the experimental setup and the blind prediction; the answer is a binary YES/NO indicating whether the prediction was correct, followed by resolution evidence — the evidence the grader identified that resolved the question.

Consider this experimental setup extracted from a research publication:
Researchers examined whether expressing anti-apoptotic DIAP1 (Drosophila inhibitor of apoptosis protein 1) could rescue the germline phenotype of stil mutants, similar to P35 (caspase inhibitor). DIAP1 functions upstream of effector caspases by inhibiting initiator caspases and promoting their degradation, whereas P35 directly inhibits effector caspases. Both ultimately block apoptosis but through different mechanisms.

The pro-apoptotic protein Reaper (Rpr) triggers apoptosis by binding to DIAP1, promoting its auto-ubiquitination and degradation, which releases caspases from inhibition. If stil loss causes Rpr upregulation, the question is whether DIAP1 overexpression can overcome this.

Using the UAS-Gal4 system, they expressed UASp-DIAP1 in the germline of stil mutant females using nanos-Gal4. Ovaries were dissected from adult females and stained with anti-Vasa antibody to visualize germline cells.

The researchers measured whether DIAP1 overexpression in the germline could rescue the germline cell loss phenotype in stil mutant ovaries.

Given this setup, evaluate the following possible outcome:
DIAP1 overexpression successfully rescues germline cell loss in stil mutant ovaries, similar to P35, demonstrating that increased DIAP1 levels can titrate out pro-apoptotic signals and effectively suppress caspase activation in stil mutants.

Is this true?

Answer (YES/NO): NO